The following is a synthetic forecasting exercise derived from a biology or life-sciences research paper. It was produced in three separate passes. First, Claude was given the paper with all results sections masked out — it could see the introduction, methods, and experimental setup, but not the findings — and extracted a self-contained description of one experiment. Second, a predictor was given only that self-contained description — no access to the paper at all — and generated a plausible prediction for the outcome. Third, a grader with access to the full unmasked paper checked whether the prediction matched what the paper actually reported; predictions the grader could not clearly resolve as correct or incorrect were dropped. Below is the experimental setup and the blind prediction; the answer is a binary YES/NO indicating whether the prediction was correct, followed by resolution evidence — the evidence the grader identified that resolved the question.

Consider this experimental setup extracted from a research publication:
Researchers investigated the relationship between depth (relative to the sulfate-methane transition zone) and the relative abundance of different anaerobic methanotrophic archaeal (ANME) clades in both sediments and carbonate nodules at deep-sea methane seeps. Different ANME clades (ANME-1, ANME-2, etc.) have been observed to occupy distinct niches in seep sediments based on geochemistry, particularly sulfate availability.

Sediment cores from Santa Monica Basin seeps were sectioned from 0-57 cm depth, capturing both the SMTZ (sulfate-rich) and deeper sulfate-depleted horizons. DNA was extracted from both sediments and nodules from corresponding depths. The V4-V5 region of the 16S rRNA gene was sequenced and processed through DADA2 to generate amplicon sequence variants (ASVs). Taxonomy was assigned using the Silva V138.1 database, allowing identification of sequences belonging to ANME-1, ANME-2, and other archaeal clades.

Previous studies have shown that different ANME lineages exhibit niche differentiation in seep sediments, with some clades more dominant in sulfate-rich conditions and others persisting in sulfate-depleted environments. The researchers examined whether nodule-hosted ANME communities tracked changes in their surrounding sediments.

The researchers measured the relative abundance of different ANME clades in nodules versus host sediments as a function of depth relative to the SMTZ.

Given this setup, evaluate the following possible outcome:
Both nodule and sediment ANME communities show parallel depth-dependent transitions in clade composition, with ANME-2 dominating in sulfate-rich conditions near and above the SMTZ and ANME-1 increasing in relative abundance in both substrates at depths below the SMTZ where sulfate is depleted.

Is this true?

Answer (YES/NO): YES